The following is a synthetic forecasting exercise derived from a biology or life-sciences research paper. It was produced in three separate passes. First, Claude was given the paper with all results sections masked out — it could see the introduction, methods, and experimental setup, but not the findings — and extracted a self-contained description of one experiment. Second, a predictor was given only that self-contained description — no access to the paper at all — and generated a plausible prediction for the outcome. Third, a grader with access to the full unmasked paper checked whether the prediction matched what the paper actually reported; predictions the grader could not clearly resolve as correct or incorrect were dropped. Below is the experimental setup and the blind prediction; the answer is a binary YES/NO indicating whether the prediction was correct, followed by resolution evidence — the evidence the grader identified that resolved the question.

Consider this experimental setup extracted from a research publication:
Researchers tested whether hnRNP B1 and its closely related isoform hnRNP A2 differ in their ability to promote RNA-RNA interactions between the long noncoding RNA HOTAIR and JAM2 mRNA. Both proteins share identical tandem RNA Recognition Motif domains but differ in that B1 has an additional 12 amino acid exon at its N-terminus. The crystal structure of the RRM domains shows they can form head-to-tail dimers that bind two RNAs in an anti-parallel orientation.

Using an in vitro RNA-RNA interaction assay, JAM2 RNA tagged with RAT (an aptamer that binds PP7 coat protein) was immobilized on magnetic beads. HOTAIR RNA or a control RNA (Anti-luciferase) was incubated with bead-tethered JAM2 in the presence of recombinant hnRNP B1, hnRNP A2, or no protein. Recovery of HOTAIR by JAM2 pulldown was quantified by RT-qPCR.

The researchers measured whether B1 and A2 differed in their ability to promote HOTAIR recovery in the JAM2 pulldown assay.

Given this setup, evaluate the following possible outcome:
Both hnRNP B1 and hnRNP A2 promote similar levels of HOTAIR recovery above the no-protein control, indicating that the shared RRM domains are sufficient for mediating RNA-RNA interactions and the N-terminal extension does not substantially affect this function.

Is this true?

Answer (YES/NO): NO